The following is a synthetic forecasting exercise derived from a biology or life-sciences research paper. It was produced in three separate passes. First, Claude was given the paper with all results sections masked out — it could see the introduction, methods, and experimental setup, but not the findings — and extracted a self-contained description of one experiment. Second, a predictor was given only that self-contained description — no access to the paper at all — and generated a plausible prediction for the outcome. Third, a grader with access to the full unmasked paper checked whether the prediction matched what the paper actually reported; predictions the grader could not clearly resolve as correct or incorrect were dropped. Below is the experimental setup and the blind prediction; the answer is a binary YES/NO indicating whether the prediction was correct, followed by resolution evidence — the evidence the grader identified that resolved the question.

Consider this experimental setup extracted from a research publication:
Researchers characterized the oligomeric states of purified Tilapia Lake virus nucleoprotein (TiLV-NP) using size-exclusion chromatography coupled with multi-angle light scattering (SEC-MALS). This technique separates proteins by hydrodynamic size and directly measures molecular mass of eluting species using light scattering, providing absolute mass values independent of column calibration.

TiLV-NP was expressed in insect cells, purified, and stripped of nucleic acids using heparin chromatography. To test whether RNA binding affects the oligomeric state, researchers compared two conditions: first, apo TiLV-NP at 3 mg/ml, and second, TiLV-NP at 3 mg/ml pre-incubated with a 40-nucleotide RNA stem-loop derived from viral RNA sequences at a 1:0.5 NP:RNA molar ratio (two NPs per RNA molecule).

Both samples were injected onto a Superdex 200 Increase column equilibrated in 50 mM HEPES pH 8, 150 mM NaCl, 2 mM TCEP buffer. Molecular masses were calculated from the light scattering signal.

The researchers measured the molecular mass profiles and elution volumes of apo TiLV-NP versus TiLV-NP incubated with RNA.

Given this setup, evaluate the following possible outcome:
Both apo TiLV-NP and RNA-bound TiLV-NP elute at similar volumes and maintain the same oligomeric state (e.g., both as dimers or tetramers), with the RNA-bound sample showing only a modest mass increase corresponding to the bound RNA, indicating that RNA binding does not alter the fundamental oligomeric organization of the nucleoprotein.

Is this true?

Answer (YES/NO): NO